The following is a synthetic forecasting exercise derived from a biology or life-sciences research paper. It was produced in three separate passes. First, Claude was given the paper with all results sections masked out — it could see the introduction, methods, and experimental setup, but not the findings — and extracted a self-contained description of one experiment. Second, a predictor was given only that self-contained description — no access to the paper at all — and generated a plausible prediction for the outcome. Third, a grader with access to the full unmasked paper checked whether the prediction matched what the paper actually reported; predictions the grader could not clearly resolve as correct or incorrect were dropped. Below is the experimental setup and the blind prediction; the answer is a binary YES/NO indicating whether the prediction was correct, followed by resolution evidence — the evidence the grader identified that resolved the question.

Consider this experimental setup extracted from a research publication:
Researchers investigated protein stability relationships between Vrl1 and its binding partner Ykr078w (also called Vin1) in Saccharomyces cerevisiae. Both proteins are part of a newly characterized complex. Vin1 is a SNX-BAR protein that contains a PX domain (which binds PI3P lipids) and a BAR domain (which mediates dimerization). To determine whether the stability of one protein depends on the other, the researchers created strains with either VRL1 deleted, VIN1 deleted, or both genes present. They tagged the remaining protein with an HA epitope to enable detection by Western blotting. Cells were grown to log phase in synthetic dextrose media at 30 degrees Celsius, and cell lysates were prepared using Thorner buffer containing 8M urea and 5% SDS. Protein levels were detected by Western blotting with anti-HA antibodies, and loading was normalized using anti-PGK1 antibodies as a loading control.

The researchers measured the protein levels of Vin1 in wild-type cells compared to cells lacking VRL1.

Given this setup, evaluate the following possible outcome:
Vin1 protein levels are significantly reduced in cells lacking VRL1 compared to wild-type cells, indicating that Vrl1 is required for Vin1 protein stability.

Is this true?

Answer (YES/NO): YES